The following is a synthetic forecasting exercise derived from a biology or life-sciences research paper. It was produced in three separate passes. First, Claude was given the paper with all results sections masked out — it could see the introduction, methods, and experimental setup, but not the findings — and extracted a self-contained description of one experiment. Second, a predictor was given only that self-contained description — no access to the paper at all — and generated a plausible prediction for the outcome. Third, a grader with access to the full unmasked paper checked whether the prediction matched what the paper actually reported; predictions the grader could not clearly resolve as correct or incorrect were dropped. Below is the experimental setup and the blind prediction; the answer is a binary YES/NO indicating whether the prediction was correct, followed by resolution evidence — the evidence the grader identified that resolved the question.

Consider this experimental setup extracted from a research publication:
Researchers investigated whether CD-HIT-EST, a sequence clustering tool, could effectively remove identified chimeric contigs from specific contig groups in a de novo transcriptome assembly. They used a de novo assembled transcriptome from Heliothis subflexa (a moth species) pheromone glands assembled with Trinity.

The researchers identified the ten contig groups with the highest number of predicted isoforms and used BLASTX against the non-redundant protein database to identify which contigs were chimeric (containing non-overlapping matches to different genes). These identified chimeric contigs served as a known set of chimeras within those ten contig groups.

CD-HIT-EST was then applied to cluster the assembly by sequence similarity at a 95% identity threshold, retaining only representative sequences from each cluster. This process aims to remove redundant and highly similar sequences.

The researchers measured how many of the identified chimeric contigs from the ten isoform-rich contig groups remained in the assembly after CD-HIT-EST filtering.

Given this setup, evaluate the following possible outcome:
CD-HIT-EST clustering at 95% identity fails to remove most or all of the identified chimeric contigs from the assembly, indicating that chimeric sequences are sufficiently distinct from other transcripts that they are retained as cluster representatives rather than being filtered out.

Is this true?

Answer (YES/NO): YES